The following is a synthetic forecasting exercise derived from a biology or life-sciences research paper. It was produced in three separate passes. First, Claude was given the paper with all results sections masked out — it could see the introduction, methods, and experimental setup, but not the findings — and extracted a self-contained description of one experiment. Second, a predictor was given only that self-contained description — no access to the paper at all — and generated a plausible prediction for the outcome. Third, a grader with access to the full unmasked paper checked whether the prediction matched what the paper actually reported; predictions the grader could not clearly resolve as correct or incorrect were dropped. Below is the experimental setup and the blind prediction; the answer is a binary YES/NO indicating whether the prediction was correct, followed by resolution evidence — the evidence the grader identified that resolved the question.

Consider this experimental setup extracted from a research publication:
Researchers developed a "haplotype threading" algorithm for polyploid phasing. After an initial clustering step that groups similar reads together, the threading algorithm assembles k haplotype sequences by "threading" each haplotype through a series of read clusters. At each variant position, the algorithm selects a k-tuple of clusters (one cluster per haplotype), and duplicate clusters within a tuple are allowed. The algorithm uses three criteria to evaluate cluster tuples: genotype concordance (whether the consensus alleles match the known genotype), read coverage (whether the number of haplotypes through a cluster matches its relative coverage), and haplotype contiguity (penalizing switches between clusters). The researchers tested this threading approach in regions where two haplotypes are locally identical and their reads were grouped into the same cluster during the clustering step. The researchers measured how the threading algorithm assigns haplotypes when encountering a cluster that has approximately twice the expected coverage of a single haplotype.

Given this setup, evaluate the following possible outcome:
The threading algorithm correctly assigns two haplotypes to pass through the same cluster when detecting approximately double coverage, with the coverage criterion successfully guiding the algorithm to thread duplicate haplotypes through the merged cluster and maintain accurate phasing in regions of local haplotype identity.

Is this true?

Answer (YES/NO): YES